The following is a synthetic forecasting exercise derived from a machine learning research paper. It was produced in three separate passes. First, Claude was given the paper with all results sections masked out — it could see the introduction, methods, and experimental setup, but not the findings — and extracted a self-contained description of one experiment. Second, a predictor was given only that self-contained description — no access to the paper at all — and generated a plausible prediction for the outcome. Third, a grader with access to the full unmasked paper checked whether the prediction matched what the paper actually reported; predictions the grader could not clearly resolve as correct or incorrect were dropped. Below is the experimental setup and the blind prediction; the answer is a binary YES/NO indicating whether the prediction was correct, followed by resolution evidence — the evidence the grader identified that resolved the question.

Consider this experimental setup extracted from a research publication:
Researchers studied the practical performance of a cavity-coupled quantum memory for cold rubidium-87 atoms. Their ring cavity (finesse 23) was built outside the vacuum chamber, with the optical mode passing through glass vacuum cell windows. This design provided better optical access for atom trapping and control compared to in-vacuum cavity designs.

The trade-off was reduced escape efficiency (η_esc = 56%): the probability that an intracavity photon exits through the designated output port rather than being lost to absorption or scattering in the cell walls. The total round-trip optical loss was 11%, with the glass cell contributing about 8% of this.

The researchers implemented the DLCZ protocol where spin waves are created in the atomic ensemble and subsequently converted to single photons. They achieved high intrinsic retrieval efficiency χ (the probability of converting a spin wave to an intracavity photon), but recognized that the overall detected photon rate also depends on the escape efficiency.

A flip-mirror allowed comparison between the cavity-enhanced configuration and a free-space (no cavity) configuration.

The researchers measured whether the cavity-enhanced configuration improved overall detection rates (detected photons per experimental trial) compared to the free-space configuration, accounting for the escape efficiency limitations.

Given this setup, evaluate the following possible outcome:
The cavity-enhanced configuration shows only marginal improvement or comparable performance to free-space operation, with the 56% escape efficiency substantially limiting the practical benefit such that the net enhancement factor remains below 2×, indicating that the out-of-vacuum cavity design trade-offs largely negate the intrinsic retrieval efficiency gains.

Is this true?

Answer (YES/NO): YES